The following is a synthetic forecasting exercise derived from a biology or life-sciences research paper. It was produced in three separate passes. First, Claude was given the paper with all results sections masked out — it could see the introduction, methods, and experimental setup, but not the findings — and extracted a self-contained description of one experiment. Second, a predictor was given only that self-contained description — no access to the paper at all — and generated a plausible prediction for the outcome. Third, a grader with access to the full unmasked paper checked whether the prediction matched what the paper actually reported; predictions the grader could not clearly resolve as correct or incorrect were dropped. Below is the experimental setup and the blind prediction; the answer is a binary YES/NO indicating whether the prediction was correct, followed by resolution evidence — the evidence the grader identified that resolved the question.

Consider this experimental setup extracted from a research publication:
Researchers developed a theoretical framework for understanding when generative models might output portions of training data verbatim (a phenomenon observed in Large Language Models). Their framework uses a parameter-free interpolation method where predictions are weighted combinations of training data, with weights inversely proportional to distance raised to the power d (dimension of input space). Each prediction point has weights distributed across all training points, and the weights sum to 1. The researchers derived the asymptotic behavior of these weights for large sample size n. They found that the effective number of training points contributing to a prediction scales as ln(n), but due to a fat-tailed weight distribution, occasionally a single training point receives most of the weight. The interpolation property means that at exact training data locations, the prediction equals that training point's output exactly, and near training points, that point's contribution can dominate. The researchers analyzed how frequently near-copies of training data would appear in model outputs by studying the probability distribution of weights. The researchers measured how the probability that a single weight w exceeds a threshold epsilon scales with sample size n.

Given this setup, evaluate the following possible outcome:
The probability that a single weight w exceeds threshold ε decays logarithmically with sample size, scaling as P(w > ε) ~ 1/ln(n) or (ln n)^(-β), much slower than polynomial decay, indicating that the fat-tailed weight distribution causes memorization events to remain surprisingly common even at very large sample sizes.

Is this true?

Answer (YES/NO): NO